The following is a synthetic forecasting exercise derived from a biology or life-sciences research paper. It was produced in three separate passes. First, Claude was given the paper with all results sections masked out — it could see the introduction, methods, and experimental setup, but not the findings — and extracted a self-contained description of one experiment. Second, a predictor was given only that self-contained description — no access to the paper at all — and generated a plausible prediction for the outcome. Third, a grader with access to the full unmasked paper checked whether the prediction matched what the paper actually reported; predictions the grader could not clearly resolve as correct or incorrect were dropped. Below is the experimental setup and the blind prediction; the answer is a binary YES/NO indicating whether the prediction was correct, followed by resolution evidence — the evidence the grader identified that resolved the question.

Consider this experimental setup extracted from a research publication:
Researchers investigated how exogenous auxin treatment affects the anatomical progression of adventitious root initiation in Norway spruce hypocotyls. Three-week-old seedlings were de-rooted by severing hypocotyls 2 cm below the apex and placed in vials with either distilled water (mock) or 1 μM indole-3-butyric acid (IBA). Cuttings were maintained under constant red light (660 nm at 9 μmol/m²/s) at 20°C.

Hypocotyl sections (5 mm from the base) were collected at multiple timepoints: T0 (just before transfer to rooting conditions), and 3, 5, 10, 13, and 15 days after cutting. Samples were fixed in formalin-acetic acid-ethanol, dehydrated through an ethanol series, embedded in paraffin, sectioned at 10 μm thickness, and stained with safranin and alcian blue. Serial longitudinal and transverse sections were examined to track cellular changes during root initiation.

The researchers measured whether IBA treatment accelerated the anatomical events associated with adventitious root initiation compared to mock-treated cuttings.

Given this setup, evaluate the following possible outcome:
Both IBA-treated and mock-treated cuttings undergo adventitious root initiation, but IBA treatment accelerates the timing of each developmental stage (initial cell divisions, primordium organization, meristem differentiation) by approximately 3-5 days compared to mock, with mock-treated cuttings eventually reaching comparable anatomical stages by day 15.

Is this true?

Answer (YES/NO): NO